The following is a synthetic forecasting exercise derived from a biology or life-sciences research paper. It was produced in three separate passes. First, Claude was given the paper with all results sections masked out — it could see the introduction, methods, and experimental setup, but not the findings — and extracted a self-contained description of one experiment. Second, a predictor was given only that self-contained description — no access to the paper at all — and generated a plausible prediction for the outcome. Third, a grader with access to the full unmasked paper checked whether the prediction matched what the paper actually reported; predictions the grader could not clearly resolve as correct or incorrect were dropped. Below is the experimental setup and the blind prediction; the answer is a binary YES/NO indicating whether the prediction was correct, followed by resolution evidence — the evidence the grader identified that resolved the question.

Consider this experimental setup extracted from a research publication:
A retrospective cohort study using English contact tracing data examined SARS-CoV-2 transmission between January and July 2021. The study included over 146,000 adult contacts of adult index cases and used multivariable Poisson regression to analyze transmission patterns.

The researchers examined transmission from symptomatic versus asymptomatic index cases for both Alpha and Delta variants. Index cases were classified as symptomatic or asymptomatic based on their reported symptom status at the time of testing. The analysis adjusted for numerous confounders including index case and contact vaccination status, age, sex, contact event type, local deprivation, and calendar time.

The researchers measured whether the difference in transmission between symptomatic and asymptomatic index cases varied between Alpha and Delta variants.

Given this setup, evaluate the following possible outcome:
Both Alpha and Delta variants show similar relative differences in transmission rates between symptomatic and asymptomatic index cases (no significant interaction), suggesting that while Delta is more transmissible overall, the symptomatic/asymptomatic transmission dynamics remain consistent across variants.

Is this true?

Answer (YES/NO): NO